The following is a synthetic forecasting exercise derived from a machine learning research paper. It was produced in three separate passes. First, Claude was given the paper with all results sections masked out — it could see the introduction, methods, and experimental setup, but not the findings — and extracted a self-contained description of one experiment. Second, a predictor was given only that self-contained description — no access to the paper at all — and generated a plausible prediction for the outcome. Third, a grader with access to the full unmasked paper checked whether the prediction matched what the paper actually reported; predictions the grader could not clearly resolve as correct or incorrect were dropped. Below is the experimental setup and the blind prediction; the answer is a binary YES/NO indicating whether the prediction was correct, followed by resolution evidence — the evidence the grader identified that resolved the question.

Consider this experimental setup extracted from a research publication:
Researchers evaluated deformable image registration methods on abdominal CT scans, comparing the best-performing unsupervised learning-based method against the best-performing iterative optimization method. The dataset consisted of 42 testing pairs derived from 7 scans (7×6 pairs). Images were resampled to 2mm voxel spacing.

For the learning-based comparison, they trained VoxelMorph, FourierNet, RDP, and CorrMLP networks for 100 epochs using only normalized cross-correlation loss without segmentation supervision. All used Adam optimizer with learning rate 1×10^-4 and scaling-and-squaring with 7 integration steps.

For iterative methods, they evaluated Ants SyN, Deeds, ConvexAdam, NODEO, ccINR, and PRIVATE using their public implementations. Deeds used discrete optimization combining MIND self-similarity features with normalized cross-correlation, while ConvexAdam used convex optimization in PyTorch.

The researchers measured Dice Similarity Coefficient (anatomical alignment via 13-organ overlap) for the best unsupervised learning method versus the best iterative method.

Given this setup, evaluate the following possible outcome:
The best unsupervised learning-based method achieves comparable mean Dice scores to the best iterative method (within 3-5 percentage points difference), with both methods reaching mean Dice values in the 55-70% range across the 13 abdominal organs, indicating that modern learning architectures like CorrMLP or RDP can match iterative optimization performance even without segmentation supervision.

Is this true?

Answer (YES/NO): NO